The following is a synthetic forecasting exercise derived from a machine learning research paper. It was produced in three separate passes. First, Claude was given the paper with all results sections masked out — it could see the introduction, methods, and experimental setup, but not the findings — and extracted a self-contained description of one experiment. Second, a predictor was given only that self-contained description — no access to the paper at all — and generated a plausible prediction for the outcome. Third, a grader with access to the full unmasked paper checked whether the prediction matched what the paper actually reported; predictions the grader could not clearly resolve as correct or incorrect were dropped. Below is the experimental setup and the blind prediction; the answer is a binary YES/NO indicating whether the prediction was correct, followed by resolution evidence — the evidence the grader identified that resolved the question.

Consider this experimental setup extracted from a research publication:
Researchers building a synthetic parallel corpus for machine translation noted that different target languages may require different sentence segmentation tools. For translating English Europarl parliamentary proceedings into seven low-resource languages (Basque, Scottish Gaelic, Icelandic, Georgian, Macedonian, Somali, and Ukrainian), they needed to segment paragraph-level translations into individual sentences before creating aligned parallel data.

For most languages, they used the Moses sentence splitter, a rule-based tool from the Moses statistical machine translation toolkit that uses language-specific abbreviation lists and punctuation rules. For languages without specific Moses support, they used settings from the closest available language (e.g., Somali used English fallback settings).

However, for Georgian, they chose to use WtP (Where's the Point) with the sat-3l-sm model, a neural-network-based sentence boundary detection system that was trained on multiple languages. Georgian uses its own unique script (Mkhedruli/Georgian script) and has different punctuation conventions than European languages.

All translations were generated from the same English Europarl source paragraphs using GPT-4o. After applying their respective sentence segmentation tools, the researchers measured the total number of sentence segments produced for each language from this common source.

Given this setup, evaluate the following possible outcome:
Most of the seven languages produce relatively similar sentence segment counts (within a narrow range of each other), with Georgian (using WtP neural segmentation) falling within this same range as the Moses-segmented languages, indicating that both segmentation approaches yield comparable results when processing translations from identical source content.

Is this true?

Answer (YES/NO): NO